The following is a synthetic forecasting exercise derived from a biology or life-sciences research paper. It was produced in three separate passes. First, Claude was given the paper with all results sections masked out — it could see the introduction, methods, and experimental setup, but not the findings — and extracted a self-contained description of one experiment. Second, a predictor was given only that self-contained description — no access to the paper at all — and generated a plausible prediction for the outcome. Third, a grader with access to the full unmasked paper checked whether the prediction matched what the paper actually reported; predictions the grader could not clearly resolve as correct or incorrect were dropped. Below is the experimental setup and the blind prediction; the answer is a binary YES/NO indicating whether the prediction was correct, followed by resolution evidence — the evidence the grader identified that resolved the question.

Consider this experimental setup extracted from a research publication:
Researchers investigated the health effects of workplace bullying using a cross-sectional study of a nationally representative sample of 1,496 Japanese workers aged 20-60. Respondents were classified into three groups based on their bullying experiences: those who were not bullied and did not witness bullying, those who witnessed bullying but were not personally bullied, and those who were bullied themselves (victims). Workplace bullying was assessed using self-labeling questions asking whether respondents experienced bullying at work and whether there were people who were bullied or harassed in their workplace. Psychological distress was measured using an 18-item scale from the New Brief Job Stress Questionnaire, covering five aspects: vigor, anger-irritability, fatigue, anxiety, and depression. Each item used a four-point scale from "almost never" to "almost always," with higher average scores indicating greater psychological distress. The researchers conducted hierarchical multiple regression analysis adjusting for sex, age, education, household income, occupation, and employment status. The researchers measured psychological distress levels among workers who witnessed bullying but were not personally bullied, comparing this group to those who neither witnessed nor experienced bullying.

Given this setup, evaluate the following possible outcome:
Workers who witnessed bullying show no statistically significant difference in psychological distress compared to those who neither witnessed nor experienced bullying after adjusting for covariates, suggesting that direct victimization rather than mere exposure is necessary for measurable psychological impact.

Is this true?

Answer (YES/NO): NO